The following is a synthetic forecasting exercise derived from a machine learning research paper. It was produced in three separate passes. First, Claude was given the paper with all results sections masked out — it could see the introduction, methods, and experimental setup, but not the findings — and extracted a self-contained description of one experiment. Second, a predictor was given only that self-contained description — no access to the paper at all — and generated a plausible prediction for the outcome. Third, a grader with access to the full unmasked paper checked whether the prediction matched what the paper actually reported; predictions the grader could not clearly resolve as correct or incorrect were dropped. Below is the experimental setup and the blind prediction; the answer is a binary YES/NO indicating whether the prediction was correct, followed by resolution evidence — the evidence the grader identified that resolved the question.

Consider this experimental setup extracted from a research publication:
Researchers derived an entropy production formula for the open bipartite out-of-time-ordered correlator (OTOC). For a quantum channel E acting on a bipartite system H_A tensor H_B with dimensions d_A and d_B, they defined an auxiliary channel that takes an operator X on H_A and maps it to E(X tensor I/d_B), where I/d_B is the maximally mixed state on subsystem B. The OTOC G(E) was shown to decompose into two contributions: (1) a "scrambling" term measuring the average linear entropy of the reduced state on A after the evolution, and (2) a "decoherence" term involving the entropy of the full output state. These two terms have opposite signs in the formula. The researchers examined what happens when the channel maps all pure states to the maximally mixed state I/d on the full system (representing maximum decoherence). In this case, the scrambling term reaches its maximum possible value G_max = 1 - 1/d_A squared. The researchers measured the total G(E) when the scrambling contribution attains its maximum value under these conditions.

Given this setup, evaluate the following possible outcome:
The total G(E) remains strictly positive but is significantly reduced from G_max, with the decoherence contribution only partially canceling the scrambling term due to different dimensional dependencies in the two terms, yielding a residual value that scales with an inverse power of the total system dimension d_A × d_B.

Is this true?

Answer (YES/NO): NO